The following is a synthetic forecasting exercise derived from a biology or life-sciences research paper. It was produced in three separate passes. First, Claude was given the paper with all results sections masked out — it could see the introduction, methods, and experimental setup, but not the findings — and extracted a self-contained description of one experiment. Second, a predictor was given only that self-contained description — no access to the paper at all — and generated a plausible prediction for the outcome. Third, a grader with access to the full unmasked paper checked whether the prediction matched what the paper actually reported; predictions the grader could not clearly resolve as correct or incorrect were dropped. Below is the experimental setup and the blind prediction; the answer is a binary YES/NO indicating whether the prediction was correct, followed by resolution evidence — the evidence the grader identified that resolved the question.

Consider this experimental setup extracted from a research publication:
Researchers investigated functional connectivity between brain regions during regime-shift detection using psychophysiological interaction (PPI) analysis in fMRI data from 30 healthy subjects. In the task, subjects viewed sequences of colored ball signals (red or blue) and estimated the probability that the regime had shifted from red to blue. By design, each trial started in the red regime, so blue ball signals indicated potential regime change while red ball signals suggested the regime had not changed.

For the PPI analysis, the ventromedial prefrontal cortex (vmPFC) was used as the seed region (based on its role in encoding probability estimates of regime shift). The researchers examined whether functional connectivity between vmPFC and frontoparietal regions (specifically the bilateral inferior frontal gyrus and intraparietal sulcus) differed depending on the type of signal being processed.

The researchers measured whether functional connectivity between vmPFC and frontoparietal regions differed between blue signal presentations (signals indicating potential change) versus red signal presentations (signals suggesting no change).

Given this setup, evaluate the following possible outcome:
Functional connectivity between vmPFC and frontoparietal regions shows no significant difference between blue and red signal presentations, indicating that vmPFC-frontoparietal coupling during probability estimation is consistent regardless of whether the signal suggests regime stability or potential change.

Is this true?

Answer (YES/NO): NO